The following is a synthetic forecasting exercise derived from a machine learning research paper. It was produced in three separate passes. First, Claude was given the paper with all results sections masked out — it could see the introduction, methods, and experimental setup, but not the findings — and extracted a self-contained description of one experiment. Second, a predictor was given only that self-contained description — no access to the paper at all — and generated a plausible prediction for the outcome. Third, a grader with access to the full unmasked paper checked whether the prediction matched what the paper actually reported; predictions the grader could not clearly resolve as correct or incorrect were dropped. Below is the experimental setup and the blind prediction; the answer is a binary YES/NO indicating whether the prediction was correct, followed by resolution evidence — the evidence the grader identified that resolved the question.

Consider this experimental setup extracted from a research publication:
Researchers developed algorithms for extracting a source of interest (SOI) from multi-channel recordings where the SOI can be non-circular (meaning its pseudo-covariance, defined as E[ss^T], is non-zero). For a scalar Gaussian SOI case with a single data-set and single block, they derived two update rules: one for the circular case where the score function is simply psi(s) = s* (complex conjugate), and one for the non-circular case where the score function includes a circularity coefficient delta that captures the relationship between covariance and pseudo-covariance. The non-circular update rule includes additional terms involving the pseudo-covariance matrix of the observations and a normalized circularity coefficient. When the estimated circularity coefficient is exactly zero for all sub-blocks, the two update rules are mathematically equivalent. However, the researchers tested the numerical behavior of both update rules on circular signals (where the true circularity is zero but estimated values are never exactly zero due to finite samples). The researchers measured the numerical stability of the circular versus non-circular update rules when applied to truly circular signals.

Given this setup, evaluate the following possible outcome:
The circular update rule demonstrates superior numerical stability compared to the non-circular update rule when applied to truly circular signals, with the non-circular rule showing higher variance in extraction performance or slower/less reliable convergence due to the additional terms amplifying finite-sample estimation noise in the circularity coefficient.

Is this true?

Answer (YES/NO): NO